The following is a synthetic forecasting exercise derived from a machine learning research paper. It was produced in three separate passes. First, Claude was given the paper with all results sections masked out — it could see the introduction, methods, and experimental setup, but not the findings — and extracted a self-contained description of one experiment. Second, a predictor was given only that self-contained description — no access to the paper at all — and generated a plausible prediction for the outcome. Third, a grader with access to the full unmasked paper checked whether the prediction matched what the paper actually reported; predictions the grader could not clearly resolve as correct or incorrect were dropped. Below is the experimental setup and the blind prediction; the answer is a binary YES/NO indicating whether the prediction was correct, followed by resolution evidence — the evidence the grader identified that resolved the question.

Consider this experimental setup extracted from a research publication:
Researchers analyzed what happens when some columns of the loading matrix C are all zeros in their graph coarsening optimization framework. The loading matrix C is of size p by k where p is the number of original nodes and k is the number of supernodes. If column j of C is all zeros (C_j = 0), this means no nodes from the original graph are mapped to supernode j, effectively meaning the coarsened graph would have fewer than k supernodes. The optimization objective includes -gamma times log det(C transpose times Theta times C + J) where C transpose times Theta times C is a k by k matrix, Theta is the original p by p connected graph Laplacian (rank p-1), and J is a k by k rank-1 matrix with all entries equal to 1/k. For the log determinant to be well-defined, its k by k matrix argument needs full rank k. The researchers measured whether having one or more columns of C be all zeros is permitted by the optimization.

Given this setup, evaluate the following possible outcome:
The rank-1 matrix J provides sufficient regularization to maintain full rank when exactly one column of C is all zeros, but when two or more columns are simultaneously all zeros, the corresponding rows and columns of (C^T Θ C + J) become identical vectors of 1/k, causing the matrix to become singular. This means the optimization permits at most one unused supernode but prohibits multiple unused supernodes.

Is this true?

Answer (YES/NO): NO